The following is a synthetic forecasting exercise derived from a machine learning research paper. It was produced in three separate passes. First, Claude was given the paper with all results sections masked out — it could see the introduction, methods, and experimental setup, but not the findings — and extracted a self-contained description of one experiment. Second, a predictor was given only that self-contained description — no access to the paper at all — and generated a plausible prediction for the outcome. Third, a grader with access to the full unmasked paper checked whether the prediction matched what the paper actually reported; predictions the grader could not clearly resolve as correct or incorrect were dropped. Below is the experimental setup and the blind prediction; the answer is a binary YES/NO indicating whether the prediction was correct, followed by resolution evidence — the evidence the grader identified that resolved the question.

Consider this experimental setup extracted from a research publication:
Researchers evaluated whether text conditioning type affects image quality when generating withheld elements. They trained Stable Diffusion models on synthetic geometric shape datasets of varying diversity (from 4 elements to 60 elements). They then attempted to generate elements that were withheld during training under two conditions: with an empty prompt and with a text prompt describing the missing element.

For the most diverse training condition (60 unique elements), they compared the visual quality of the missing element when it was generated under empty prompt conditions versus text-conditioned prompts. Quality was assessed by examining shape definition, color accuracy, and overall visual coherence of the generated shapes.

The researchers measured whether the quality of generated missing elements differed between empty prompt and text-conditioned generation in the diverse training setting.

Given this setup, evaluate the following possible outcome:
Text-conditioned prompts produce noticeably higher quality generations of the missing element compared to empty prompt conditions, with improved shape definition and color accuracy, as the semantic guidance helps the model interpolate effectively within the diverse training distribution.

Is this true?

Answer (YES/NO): NO